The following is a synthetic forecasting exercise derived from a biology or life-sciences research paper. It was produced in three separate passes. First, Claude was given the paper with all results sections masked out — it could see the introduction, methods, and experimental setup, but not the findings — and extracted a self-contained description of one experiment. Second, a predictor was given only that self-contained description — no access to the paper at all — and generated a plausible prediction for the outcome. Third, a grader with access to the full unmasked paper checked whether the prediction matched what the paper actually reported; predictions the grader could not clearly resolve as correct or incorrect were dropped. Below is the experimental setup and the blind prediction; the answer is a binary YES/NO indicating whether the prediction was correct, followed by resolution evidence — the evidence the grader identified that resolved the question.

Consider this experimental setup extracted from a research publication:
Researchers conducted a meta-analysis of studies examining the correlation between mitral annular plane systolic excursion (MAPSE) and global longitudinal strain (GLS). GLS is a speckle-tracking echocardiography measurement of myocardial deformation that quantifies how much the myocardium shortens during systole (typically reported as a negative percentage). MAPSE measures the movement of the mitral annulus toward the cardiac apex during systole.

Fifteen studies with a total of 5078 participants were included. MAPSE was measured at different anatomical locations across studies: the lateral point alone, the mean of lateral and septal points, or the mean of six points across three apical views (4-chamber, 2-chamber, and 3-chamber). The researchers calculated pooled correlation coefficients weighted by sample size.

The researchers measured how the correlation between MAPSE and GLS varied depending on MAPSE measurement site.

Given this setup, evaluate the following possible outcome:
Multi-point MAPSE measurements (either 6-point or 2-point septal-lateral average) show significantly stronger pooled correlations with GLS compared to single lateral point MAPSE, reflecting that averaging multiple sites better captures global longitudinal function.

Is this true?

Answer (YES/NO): YES